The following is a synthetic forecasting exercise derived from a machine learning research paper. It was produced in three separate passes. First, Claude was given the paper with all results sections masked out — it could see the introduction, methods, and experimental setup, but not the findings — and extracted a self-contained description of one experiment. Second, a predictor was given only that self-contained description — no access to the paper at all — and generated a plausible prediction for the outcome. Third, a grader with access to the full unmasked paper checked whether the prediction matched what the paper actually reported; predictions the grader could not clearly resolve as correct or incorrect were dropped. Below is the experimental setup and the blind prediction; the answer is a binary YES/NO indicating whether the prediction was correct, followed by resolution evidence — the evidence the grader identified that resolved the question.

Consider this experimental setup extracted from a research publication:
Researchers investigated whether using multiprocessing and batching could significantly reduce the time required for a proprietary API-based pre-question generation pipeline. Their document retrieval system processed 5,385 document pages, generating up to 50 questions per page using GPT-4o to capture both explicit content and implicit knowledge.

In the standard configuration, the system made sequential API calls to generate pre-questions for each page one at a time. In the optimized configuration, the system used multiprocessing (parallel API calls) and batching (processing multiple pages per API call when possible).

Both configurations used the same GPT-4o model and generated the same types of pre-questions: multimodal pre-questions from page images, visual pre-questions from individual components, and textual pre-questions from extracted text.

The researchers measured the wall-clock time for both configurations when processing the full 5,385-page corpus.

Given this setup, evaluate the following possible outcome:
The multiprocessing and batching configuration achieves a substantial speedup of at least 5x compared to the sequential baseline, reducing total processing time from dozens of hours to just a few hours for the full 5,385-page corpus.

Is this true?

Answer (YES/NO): YES